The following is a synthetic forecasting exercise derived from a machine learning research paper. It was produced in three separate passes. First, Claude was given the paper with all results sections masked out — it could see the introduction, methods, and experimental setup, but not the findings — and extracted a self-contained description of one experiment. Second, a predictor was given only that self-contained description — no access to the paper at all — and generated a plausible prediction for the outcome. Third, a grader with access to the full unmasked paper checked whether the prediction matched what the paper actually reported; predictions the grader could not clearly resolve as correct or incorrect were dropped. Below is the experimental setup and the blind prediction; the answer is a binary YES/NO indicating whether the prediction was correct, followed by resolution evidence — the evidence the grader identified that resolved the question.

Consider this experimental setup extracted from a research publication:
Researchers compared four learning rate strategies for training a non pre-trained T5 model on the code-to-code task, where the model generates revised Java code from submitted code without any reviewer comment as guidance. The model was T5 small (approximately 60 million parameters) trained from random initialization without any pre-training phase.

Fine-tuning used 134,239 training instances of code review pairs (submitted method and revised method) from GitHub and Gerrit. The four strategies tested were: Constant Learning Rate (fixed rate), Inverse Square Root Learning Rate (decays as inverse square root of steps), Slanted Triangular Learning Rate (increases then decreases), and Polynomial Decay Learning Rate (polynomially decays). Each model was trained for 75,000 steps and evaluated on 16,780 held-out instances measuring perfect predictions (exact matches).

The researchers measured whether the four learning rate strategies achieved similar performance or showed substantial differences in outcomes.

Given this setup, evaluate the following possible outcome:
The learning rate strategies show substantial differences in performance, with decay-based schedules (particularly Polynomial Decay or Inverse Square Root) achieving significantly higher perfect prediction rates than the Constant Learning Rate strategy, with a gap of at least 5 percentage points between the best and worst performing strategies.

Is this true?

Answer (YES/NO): NO